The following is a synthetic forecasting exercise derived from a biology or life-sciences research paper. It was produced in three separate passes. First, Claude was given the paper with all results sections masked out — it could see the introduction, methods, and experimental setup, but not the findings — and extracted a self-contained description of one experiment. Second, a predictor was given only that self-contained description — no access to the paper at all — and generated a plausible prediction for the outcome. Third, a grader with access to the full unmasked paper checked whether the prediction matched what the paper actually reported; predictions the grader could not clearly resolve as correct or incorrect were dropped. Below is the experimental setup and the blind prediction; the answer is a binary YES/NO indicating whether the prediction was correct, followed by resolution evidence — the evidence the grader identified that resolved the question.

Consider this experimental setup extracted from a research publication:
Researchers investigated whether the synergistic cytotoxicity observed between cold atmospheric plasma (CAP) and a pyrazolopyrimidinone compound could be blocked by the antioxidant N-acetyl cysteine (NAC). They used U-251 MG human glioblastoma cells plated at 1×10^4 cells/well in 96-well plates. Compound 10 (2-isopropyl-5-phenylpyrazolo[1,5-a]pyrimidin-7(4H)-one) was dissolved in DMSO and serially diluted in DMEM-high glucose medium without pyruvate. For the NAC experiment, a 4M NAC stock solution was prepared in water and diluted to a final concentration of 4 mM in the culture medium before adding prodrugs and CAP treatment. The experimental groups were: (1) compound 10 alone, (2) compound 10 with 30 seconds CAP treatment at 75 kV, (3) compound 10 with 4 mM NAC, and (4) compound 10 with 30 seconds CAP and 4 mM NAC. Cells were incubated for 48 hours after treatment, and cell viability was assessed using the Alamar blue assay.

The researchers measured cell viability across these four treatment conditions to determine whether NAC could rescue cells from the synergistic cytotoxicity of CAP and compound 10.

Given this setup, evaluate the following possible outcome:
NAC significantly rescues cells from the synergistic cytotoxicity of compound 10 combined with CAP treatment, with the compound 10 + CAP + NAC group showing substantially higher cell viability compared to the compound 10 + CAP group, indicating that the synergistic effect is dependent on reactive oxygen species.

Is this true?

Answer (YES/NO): YES